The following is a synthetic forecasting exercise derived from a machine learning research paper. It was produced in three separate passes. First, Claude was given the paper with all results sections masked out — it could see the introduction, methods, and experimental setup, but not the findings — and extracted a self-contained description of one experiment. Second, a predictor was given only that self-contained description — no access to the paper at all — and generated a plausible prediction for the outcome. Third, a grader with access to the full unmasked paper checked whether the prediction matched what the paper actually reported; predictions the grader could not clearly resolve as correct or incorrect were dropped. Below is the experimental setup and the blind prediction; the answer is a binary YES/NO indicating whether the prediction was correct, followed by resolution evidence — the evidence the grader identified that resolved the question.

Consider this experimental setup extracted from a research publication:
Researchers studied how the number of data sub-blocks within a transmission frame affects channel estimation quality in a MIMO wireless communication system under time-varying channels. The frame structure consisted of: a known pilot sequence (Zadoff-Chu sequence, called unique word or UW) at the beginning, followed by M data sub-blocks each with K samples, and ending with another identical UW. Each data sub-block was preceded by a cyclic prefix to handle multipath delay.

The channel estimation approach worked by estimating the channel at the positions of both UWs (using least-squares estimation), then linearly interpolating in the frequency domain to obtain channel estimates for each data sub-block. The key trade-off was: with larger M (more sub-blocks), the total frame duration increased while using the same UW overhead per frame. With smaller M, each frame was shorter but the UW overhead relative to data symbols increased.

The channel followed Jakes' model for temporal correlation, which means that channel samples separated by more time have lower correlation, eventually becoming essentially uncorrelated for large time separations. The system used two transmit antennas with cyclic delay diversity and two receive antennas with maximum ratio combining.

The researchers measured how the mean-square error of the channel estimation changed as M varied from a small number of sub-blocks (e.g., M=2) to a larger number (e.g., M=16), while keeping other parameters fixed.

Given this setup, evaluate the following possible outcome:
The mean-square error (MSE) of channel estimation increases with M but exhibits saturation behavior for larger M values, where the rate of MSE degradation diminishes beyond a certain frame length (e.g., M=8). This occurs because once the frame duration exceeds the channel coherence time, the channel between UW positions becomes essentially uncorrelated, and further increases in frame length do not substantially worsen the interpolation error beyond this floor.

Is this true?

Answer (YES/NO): NO